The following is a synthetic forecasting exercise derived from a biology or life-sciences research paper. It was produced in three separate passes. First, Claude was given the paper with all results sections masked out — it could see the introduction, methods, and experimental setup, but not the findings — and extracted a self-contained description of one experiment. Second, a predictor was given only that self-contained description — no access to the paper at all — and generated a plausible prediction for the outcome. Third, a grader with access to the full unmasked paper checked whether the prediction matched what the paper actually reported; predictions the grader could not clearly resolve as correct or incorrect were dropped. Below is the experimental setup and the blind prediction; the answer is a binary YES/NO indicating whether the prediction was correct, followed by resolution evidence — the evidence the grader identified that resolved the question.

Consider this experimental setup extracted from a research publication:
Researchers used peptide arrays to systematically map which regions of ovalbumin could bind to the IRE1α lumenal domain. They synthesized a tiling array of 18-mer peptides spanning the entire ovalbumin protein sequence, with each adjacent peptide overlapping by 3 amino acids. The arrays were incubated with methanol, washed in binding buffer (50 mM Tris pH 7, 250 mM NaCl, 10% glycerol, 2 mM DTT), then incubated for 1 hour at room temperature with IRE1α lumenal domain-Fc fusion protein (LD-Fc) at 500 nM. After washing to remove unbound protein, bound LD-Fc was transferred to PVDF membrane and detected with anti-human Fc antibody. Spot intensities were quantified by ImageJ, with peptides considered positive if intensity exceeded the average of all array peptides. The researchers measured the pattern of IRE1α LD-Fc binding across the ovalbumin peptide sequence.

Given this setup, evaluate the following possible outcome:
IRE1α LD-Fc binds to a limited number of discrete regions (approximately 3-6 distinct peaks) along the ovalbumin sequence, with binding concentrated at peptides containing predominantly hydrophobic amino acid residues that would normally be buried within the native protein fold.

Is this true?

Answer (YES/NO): NO